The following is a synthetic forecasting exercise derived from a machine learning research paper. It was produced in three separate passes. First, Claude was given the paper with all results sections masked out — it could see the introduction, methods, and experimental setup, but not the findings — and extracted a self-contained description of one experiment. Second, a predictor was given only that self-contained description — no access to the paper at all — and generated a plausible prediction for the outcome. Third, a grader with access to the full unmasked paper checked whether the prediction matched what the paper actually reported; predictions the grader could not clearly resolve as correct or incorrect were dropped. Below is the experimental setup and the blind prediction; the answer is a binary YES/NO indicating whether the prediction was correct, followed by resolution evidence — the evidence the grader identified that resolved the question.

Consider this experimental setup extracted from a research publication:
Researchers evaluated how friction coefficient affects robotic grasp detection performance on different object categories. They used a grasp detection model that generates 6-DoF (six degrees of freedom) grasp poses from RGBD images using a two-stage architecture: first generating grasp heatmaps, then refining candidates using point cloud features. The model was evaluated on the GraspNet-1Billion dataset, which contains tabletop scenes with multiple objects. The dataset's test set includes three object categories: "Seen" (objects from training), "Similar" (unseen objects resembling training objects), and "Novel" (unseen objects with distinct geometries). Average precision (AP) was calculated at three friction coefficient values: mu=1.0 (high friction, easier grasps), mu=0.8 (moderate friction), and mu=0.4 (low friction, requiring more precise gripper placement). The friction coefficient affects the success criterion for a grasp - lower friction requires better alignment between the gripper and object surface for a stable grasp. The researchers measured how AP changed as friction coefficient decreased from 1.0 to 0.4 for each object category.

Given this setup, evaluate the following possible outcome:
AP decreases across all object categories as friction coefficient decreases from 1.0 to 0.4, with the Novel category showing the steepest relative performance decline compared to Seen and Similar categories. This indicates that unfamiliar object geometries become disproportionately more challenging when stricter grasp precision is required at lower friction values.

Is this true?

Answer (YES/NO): NO